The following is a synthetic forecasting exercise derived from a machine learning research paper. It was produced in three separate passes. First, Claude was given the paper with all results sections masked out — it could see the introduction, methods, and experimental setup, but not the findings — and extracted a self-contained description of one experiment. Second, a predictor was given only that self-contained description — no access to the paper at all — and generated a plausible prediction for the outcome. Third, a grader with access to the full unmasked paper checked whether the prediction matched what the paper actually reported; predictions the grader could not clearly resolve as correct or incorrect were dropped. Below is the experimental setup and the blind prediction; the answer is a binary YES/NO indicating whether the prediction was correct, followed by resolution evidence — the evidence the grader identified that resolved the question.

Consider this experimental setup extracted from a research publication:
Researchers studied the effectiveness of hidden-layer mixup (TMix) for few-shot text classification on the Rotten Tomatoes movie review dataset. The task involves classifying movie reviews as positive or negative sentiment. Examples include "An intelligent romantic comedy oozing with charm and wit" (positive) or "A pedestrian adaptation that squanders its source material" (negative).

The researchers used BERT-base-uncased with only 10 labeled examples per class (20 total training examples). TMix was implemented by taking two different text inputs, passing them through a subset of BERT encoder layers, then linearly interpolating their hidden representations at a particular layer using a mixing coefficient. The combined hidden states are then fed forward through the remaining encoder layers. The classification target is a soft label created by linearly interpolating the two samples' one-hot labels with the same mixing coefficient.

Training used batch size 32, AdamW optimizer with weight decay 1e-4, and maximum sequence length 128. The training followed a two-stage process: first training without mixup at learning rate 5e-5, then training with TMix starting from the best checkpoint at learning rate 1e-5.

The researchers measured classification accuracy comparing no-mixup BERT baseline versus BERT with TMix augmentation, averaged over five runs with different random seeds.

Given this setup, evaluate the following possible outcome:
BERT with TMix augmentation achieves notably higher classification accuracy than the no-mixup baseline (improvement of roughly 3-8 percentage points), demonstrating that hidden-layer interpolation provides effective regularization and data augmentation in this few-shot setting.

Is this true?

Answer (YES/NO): NO